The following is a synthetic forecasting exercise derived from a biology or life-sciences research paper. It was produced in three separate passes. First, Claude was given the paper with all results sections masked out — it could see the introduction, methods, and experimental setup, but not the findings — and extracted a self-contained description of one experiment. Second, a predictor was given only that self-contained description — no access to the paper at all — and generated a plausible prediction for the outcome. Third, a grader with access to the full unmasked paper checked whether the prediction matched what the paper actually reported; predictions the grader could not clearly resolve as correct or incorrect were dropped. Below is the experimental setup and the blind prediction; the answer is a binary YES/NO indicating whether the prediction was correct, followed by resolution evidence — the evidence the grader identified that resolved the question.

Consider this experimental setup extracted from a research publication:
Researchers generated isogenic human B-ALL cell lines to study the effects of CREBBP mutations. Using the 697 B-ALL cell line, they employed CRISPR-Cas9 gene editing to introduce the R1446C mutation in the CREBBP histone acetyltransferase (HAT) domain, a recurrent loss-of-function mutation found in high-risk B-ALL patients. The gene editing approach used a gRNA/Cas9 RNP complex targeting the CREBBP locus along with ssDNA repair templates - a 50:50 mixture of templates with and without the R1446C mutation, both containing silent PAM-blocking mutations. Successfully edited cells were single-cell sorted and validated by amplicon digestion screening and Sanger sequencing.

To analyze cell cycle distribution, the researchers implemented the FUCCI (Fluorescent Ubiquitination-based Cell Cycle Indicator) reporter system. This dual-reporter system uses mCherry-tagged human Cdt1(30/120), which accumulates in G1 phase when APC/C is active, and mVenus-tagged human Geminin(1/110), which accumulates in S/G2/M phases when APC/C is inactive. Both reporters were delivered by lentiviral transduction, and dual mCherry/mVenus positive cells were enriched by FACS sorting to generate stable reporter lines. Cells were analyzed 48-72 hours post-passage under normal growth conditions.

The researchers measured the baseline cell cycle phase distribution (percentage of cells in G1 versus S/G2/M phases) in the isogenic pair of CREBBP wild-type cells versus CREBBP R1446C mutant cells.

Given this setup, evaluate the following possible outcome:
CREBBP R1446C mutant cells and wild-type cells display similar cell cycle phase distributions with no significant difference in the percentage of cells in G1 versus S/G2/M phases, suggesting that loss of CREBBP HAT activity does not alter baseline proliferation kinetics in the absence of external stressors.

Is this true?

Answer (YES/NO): NO